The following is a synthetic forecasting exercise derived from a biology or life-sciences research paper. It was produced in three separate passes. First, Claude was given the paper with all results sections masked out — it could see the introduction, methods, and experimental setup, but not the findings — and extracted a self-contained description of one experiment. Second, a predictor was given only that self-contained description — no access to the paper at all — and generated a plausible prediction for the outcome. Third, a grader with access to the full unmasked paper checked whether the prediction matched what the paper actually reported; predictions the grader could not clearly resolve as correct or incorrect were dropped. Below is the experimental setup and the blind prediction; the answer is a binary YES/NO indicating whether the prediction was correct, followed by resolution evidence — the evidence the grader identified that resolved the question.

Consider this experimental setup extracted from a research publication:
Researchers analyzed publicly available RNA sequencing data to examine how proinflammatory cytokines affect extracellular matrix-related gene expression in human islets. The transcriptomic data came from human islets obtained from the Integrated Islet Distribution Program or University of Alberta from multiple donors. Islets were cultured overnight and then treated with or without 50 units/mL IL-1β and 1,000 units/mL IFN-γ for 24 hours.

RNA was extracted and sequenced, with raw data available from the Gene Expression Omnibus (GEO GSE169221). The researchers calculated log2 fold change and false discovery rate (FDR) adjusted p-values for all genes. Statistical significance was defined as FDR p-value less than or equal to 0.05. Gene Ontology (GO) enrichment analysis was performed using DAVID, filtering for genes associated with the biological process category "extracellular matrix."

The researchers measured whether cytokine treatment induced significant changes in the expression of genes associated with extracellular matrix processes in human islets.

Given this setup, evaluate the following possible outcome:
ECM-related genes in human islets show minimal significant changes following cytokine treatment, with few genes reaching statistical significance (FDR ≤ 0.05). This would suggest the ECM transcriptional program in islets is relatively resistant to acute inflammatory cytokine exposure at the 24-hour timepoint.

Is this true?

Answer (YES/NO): NO